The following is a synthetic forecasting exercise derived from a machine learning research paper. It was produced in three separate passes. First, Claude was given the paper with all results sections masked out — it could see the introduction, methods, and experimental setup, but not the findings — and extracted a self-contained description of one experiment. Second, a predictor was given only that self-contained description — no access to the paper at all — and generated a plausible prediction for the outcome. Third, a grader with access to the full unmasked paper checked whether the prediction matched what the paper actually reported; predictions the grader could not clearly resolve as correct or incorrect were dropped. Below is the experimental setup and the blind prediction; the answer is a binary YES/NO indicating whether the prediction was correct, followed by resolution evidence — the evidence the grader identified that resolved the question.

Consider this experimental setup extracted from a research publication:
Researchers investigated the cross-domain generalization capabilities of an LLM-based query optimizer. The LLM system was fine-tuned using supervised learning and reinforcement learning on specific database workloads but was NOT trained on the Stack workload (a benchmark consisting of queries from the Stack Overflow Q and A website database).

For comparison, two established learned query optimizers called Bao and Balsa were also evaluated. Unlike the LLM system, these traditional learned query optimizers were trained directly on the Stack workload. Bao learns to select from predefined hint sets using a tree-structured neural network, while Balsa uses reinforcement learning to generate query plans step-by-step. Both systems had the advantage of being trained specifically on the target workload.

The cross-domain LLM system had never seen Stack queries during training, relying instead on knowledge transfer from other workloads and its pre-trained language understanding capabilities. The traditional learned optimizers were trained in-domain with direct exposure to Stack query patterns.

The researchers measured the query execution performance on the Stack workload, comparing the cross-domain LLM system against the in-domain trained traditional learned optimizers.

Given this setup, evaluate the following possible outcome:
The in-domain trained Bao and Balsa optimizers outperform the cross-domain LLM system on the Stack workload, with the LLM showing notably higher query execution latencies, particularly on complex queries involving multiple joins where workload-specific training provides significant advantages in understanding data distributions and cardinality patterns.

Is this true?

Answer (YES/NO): NO